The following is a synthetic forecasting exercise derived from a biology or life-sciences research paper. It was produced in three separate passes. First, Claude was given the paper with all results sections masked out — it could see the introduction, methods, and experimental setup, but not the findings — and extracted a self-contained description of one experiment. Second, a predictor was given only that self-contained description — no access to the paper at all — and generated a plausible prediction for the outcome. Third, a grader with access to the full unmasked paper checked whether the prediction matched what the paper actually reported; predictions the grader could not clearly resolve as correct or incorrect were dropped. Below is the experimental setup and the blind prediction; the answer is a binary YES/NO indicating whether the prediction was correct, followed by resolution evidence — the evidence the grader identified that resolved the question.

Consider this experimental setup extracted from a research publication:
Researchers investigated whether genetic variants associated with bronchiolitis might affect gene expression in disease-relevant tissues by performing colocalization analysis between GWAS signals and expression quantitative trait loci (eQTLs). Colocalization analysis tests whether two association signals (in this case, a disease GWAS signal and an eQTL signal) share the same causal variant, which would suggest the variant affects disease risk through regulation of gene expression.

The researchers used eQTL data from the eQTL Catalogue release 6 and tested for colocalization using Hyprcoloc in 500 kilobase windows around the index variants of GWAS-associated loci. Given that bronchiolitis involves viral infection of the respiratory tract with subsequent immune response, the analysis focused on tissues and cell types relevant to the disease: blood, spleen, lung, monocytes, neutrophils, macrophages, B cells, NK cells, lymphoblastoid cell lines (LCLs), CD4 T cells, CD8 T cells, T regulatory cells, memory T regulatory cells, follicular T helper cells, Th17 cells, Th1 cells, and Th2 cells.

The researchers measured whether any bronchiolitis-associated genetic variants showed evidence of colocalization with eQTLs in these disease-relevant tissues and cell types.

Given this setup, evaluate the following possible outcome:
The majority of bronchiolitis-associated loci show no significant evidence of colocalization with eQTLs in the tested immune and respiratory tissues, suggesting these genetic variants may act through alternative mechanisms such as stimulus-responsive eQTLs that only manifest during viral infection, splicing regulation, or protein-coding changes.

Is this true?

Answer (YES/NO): NO